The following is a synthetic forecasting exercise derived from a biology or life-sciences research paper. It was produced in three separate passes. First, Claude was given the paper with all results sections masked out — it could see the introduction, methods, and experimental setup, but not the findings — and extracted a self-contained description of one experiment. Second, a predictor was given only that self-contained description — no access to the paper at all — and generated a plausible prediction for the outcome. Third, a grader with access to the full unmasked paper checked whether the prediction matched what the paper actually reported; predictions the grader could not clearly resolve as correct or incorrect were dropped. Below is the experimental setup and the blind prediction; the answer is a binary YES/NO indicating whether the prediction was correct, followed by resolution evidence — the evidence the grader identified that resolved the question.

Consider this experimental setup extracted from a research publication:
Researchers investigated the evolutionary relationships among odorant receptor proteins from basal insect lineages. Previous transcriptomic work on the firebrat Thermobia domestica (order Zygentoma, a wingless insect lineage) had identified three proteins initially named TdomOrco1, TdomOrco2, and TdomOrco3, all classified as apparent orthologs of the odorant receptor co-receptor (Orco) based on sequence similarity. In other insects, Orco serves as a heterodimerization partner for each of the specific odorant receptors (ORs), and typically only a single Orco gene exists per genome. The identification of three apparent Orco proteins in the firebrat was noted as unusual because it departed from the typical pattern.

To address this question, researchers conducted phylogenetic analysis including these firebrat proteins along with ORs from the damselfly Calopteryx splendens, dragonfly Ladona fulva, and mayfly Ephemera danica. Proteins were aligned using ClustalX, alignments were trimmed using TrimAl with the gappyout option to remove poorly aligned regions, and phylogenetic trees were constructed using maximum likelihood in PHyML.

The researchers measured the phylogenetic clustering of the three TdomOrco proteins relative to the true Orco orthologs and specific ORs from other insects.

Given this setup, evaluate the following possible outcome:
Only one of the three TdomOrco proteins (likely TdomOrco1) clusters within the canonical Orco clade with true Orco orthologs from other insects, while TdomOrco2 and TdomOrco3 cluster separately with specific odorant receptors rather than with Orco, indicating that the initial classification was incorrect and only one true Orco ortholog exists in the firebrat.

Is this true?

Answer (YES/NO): NO